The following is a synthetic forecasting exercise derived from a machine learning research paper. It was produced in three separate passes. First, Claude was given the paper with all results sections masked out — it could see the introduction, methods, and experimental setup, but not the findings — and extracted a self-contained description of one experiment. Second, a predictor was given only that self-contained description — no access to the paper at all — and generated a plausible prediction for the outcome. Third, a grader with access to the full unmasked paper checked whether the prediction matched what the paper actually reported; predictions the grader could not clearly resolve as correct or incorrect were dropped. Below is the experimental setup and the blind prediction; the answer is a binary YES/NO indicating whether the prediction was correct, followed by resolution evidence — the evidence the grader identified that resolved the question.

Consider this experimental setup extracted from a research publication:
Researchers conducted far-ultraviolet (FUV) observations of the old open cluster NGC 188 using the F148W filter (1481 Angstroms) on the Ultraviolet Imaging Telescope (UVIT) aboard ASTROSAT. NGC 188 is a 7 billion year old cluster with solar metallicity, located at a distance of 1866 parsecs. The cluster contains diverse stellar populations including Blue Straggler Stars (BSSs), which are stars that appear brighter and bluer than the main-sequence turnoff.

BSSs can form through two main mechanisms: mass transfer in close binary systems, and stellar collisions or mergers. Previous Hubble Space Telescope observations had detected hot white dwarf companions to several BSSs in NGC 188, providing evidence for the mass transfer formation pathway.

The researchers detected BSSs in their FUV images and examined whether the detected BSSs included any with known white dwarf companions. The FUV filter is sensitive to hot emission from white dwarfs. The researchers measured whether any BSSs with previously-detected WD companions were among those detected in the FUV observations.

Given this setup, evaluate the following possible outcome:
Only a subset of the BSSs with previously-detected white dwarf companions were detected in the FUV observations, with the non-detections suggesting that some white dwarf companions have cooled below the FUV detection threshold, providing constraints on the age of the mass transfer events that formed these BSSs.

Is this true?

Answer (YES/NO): NO